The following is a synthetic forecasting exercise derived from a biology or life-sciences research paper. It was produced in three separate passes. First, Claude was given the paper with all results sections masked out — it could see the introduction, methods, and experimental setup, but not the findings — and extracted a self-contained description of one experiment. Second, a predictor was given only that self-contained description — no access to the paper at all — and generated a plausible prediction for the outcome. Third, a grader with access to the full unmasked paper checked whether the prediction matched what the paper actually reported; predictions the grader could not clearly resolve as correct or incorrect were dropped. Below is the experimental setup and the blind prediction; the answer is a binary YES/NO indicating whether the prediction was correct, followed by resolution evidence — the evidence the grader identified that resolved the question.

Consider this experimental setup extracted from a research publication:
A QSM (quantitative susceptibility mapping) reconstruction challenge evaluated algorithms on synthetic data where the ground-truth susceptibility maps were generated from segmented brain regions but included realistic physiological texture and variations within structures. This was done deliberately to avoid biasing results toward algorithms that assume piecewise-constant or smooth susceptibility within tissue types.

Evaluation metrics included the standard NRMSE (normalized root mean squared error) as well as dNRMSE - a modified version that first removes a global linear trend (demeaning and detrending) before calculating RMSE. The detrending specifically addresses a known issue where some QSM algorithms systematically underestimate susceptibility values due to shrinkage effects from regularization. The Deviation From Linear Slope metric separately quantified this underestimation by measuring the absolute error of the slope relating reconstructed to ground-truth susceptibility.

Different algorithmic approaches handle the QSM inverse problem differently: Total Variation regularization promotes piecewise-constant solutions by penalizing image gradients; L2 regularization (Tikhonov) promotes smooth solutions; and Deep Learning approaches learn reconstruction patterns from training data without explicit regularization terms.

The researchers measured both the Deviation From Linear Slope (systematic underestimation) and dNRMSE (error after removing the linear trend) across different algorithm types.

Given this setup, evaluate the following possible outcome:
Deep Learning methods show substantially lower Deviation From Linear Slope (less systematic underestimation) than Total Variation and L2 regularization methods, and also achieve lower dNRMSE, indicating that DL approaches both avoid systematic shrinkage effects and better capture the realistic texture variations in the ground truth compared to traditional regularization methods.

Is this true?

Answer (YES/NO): NO